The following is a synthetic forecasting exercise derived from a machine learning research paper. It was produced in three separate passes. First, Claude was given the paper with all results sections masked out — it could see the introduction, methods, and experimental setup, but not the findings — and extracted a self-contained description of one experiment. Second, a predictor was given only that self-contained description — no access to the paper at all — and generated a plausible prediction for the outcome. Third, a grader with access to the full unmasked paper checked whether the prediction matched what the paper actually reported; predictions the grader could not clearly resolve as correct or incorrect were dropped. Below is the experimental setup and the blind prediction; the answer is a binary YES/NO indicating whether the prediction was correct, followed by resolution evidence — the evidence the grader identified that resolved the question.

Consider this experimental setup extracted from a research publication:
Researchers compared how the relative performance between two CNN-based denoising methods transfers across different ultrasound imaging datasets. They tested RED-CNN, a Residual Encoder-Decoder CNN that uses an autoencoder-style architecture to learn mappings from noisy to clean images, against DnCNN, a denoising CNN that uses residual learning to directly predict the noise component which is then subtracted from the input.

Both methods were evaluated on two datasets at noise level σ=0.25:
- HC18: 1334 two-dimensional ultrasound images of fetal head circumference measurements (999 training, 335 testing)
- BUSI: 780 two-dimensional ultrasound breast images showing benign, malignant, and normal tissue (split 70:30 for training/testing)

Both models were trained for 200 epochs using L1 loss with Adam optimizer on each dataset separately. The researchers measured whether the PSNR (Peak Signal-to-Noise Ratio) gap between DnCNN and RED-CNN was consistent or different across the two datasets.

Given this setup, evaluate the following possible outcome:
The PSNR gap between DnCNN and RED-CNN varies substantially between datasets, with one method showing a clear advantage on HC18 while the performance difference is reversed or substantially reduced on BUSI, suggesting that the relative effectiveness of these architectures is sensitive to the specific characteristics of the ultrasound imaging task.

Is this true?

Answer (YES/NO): NO